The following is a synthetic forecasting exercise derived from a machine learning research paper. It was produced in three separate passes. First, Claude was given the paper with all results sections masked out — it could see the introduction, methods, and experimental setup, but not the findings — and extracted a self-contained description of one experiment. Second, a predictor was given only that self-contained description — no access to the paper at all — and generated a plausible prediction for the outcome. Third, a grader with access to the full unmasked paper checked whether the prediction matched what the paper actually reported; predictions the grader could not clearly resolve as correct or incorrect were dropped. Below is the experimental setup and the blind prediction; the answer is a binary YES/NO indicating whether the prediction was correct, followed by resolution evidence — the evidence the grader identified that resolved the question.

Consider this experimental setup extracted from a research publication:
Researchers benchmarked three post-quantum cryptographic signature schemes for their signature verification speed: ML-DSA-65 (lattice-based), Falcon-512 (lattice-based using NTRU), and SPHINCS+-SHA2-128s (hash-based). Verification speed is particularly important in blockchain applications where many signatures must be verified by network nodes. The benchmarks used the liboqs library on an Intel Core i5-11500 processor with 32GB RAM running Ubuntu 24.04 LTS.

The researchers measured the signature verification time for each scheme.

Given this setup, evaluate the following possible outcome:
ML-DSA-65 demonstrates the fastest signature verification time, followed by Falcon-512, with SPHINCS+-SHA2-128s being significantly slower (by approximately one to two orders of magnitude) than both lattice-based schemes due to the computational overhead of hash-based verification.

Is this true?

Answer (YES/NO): NO